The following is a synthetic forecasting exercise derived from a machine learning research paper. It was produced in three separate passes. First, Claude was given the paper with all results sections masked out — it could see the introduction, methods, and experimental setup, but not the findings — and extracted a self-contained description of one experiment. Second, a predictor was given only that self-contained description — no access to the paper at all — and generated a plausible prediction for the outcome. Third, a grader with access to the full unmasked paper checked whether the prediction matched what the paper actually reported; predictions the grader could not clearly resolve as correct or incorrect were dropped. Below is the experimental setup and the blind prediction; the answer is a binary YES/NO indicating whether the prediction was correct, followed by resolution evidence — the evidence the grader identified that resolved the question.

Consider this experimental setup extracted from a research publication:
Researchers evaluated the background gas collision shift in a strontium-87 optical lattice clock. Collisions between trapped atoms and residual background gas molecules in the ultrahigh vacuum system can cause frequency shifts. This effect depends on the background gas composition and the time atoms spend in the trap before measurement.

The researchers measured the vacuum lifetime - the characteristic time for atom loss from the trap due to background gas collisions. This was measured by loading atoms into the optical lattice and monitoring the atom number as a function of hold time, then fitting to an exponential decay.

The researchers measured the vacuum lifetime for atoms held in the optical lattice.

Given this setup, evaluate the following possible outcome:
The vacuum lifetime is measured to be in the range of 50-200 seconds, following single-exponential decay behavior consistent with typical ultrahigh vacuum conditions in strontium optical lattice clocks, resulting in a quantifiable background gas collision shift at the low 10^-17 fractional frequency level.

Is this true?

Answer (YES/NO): NO